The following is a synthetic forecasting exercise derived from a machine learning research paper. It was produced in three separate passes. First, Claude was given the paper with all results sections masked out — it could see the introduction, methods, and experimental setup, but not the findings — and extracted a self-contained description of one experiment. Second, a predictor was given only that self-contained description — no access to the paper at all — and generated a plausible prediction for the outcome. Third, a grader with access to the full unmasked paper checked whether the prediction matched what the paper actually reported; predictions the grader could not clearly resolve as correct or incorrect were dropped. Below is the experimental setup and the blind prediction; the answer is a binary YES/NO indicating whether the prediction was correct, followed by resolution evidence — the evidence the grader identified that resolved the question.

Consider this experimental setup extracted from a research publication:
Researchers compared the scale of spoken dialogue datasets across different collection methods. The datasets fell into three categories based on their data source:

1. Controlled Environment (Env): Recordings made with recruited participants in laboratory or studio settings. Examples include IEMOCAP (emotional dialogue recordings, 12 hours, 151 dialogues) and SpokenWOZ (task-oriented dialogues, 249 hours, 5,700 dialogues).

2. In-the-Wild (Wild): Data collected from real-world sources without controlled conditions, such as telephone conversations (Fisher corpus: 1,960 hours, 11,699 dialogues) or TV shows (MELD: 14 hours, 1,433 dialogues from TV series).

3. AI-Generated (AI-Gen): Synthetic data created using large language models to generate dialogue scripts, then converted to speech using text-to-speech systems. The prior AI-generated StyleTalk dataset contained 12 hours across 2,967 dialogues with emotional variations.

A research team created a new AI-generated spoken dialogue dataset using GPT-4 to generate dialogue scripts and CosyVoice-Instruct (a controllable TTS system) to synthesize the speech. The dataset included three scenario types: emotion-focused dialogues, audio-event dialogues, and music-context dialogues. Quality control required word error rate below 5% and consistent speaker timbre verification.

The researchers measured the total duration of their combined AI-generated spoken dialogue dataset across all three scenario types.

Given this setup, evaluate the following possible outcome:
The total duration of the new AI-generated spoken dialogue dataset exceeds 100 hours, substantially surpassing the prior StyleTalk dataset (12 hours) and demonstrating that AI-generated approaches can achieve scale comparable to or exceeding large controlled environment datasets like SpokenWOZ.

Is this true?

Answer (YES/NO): YES